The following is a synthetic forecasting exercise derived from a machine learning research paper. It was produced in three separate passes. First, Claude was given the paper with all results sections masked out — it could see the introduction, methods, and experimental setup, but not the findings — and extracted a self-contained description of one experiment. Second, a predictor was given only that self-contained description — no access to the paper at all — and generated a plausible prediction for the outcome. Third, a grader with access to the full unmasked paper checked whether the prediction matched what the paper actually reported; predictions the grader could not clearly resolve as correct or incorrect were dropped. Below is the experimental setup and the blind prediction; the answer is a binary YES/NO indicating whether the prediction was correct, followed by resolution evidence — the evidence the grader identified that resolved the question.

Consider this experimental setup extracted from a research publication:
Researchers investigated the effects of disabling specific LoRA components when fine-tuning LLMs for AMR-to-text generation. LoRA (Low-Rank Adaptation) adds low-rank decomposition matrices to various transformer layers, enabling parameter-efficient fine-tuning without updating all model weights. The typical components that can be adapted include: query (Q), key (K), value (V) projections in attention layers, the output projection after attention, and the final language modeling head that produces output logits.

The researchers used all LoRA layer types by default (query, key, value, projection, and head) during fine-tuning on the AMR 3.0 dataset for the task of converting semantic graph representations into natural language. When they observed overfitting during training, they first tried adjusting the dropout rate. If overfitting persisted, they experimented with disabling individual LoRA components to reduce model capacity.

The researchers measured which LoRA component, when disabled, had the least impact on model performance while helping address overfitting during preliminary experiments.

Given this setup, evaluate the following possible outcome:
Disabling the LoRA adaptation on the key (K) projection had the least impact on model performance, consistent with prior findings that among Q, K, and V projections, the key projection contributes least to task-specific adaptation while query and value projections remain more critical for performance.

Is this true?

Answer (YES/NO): NO